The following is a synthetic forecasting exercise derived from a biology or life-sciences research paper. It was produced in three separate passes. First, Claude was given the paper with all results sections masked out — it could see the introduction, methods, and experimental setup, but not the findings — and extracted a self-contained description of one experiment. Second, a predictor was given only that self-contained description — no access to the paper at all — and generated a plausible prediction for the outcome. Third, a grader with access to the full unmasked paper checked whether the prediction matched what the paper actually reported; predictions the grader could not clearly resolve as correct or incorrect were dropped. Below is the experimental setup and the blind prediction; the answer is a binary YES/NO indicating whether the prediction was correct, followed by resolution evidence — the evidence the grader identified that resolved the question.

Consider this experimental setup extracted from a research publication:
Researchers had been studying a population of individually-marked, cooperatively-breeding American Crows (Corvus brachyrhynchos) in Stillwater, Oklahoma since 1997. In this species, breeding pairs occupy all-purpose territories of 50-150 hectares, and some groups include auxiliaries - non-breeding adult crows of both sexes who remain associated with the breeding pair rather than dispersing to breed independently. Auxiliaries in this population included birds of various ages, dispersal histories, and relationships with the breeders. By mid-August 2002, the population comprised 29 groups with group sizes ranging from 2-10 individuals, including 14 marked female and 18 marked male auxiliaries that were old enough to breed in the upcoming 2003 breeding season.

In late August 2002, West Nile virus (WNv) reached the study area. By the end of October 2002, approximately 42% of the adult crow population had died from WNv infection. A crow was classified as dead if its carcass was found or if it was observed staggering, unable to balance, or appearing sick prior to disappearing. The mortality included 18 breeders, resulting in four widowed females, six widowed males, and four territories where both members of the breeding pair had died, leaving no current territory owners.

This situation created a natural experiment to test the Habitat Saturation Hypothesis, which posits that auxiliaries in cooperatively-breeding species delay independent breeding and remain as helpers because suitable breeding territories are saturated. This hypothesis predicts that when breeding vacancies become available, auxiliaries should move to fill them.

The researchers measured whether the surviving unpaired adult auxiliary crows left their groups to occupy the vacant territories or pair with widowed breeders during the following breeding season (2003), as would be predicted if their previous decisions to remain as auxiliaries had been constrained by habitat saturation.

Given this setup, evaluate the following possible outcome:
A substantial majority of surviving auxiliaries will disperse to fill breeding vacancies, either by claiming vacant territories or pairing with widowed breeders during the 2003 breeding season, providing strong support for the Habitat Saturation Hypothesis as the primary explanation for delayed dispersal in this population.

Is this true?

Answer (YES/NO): NO